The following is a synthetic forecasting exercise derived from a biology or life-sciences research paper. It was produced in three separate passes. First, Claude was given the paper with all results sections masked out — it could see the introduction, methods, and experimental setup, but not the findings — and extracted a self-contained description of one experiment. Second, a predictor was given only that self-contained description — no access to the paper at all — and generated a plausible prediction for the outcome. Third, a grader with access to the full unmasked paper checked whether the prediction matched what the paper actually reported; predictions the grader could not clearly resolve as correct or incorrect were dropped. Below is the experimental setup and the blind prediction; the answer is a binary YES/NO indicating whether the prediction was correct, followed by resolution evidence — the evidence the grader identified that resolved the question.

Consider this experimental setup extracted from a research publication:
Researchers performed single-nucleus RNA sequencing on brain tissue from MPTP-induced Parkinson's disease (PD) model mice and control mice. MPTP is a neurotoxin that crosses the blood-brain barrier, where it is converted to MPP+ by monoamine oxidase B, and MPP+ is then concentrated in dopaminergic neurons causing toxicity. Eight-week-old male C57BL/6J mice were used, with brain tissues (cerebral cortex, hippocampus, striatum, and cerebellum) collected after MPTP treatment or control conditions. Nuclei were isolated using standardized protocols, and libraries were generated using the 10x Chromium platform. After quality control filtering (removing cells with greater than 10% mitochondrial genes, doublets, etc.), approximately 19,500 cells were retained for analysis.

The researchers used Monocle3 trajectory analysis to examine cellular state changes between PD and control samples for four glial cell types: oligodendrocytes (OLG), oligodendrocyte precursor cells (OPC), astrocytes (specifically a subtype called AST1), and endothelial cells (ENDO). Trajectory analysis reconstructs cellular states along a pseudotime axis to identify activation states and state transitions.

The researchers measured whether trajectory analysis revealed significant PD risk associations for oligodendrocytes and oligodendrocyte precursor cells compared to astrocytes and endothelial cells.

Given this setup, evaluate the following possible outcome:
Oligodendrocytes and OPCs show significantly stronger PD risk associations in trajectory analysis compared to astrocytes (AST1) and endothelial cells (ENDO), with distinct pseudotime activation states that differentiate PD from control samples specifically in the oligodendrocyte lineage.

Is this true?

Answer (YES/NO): NO